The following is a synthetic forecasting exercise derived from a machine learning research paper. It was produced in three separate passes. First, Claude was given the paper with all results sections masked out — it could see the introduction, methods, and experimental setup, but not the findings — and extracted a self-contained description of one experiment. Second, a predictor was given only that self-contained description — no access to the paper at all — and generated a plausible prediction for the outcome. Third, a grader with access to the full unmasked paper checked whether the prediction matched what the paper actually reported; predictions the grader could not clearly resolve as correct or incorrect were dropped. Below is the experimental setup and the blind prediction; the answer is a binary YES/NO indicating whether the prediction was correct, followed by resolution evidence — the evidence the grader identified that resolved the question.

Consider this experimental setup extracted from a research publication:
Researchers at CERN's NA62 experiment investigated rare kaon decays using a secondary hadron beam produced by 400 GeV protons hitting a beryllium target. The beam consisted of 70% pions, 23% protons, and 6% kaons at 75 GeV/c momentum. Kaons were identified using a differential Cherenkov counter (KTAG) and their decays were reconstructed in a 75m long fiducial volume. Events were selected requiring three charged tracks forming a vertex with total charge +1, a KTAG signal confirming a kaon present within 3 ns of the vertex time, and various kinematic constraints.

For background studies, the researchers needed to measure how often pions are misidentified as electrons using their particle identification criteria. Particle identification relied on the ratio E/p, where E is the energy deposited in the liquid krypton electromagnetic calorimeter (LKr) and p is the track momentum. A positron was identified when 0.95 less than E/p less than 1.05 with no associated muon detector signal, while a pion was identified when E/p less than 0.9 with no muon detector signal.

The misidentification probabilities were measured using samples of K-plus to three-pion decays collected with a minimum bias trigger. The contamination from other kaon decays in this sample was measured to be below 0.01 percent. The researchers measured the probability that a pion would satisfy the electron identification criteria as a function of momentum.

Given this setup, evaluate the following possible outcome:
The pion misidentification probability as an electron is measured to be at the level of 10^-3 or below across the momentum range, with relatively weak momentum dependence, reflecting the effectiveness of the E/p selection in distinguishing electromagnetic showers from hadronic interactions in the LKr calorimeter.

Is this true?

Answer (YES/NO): NO